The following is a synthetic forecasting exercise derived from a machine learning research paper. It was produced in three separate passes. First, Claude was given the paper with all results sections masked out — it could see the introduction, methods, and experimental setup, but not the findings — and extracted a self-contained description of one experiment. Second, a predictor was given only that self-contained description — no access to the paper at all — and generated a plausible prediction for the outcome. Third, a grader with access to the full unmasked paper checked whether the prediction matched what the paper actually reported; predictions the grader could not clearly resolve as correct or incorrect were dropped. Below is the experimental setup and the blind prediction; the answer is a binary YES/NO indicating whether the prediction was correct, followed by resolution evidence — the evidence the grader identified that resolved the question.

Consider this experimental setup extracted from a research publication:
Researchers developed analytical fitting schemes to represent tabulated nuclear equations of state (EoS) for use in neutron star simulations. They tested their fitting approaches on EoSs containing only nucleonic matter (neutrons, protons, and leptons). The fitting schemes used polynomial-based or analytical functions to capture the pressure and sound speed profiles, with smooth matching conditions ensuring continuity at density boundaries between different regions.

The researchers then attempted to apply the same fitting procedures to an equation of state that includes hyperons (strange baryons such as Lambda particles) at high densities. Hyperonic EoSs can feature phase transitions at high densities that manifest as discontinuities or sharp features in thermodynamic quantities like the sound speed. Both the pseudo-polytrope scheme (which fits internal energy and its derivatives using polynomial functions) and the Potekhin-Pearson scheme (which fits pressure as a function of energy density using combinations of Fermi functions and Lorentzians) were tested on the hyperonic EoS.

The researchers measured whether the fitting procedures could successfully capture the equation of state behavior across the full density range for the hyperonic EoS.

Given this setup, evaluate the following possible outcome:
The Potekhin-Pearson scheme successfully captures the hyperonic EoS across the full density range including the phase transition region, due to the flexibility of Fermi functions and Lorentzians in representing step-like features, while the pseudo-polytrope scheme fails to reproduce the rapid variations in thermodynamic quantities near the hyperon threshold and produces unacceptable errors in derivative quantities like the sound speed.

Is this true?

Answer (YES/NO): NO